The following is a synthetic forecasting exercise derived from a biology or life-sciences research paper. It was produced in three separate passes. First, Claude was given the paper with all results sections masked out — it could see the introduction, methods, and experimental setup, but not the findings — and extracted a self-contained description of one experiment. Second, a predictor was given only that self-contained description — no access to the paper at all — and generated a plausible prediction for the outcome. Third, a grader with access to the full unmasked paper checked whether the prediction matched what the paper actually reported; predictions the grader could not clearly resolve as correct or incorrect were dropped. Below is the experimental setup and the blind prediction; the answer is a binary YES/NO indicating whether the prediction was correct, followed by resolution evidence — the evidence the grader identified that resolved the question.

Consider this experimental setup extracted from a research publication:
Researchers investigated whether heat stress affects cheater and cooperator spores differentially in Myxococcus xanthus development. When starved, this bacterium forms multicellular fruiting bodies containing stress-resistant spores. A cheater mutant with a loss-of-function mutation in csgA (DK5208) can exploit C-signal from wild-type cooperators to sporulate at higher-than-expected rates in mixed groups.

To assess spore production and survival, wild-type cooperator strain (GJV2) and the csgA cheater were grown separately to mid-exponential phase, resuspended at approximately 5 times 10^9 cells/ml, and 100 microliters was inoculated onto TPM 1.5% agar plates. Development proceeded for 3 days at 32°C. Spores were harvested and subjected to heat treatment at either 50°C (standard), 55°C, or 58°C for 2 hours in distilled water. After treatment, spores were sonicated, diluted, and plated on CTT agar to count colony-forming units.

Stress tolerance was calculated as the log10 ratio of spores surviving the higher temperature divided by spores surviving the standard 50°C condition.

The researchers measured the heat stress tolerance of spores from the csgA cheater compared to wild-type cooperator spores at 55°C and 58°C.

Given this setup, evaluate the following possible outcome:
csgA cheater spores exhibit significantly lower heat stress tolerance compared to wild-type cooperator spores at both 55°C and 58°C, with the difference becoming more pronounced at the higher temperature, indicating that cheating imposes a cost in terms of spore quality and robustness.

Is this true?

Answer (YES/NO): NO